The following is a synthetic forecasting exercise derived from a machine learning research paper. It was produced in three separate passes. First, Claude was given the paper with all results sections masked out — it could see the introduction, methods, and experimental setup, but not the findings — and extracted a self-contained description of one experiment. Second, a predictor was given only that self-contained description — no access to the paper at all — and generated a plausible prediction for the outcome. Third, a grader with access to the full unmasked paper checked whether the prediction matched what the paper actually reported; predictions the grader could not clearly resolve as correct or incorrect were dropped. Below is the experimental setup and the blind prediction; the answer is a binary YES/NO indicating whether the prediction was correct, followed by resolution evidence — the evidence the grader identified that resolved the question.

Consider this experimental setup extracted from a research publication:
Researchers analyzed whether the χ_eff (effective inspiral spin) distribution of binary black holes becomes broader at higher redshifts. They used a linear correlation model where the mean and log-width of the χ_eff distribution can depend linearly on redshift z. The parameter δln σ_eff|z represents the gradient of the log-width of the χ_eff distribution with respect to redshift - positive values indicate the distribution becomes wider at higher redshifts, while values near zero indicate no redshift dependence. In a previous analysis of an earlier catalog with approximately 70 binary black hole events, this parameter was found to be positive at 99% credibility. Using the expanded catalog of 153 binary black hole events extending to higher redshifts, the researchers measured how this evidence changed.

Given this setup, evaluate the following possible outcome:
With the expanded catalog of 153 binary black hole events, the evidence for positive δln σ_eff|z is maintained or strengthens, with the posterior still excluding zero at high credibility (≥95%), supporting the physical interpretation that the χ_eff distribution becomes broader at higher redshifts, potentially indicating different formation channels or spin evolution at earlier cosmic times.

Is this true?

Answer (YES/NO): YES